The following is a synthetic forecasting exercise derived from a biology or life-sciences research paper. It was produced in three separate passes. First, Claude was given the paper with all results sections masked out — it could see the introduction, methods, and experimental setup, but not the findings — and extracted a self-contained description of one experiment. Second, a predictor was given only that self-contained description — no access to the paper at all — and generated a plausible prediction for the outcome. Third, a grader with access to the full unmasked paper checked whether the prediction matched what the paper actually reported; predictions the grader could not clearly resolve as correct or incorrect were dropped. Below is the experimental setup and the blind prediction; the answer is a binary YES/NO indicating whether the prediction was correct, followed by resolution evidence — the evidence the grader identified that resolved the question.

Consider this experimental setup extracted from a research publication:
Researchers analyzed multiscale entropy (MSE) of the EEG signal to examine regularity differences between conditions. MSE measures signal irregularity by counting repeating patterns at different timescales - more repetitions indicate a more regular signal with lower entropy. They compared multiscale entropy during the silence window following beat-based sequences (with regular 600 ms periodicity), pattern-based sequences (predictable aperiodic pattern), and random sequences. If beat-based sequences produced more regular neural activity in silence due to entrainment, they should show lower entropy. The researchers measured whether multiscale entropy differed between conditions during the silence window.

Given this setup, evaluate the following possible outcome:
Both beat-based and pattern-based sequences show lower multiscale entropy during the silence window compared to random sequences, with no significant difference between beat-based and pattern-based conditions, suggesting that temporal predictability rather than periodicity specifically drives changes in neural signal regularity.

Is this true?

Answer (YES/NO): NO